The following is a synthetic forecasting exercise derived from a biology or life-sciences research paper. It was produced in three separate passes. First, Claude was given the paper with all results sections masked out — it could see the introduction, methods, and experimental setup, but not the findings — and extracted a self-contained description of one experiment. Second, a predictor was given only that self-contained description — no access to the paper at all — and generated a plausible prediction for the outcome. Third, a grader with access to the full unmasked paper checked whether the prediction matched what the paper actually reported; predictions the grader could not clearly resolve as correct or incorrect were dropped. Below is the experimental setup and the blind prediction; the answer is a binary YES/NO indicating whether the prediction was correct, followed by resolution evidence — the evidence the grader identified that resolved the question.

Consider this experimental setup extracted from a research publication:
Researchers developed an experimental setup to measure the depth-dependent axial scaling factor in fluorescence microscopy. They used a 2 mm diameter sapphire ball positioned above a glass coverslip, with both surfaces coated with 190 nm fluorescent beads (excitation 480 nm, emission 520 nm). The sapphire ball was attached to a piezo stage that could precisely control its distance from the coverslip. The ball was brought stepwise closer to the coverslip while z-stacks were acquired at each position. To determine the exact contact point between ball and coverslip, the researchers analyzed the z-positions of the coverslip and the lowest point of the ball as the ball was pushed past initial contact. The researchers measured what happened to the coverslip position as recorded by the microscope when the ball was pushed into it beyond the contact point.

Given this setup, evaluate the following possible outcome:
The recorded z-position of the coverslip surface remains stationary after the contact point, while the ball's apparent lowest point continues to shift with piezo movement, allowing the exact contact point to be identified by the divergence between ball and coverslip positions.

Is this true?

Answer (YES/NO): NO